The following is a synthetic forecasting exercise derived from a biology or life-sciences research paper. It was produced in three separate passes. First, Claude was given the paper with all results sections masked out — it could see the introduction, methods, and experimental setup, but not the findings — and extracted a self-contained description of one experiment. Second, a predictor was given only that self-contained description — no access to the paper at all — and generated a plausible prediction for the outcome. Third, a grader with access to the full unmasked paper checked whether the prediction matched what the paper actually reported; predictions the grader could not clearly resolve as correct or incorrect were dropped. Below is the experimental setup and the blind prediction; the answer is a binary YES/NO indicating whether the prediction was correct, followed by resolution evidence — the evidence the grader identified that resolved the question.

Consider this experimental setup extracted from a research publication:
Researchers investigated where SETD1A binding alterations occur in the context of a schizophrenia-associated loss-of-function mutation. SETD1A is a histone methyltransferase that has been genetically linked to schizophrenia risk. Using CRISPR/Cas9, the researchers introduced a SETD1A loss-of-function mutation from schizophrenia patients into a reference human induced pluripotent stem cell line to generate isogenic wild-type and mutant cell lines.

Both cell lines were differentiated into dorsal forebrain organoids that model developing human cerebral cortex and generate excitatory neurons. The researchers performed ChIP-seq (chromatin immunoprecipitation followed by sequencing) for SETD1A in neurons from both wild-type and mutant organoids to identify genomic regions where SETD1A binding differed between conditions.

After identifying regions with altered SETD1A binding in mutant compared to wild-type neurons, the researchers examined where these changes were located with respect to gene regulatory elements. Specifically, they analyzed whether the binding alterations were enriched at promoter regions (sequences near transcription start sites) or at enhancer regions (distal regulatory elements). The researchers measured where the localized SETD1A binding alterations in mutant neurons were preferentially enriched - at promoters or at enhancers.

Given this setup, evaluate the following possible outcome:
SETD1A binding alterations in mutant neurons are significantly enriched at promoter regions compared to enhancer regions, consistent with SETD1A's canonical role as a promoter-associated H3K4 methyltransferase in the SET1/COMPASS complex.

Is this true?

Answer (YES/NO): NO